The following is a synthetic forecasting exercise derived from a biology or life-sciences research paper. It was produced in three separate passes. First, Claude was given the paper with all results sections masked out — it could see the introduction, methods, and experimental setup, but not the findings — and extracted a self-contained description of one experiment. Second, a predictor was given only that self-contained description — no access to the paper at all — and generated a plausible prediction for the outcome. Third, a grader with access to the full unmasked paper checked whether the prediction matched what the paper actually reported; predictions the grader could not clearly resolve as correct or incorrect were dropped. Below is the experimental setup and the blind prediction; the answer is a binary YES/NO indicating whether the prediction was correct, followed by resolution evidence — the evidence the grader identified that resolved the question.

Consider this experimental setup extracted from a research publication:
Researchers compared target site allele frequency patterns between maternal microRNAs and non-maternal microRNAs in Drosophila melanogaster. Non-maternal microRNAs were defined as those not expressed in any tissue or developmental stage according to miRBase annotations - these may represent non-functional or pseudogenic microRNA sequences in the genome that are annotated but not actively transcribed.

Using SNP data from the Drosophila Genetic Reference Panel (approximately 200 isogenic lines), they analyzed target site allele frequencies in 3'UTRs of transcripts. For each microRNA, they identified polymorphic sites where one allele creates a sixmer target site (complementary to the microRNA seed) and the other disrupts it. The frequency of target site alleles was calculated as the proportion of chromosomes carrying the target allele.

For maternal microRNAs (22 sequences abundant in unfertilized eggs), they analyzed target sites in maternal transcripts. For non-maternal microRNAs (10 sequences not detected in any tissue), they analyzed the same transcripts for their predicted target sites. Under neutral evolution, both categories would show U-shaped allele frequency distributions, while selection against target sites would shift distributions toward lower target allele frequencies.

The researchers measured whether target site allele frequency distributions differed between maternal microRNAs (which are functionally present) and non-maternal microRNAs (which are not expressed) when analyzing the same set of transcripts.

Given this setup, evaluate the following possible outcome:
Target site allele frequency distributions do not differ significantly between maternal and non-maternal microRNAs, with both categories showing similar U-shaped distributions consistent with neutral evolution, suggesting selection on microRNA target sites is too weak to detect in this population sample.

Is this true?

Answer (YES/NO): NO